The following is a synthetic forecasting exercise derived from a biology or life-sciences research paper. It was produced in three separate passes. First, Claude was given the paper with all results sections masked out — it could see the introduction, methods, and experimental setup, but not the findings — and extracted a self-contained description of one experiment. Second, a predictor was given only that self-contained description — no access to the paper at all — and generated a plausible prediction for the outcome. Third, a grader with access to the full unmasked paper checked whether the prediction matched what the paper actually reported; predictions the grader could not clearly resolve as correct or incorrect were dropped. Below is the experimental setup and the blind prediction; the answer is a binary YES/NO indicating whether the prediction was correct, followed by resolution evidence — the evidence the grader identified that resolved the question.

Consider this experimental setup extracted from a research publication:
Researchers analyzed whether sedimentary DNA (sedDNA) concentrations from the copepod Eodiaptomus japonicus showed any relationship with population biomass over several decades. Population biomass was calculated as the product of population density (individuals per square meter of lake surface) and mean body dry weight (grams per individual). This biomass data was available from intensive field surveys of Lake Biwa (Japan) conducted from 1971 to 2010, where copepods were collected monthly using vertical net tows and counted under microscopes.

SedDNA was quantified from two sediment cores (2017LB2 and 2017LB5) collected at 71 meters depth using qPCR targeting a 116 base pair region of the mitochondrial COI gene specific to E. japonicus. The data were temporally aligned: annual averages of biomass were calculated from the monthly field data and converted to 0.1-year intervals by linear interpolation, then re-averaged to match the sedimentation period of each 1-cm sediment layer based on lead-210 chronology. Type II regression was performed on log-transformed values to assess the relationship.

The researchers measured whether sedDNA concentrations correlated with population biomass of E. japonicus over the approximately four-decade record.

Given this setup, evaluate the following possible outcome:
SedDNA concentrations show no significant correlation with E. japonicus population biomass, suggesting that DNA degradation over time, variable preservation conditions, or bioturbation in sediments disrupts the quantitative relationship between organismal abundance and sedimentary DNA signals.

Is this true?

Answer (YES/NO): NO